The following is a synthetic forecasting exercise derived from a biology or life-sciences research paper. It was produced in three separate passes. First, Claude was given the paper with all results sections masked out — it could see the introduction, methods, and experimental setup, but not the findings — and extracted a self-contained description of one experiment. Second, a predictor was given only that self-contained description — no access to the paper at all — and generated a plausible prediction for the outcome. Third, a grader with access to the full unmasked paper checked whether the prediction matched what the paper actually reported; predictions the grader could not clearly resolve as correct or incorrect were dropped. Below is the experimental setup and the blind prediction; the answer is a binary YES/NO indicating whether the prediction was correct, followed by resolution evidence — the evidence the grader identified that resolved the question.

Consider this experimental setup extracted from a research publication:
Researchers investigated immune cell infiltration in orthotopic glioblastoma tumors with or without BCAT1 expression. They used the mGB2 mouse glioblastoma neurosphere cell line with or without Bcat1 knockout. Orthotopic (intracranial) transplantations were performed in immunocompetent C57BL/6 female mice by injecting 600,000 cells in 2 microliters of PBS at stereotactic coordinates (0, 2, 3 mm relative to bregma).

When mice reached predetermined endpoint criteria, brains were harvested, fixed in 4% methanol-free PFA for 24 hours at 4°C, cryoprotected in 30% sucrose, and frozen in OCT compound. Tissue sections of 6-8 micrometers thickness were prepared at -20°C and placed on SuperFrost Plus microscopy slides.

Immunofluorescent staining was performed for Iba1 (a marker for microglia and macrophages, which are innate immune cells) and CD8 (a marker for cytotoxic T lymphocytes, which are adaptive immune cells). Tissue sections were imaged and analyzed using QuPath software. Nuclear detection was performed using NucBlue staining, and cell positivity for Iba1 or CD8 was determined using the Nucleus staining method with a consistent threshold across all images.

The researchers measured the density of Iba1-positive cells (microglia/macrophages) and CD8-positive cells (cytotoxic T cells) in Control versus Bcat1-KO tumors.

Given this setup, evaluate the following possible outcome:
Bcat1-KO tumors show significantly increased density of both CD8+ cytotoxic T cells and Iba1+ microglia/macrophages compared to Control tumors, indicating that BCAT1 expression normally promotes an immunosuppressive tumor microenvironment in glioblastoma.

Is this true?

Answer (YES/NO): YES